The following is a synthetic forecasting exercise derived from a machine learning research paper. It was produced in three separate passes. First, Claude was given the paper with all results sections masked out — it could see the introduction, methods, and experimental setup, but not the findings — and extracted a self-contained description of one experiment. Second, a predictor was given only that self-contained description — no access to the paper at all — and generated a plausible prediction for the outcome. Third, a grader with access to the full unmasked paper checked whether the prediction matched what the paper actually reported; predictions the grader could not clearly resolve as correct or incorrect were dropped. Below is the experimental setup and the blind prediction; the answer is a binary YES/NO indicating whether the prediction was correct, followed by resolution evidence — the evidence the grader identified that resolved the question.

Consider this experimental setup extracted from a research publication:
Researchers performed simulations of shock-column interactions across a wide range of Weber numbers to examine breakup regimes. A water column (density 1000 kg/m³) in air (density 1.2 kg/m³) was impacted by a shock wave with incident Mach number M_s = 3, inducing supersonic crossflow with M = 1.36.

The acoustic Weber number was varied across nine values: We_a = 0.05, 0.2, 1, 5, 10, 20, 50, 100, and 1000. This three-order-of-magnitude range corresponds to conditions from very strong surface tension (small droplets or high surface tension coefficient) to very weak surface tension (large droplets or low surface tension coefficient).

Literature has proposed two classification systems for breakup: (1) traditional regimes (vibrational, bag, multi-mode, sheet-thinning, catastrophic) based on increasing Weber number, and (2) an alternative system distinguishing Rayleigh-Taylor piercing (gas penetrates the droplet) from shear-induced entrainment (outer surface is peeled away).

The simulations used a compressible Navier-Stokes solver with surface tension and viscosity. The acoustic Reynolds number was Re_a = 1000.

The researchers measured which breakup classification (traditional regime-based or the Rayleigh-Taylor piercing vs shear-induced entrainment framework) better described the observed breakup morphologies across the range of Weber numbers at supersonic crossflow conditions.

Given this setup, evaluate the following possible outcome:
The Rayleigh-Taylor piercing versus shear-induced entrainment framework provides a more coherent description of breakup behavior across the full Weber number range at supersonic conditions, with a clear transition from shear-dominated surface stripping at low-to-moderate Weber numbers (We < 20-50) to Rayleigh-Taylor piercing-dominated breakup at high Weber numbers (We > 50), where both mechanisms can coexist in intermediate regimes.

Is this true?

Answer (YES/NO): NO